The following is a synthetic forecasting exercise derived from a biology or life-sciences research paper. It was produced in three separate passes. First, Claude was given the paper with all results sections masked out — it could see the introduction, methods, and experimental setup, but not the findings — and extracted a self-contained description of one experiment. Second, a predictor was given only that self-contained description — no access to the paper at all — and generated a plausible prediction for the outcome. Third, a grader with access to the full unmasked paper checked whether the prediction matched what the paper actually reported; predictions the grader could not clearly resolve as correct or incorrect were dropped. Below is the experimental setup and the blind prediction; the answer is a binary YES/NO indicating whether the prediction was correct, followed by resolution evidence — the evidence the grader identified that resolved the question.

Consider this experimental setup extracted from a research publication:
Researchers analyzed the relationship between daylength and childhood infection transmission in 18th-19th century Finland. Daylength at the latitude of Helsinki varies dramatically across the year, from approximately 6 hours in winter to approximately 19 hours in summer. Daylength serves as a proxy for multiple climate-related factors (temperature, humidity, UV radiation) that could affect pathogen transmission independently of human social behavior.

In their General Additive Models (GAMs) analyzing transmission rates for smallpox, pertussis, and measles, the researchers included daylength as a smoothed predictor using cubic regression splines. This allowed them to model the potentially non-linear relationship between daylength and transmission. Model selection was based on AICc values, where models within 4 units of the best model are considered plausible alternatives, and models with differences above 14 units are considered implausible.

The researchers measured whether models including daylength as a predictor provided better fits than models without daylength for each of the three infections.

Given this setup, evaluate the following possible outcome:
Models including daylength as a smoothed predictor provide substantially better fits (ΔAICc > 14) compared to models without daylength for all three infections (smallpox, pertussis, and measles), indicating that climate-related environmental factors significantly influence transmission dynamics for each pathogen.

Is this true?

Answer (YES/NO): NO